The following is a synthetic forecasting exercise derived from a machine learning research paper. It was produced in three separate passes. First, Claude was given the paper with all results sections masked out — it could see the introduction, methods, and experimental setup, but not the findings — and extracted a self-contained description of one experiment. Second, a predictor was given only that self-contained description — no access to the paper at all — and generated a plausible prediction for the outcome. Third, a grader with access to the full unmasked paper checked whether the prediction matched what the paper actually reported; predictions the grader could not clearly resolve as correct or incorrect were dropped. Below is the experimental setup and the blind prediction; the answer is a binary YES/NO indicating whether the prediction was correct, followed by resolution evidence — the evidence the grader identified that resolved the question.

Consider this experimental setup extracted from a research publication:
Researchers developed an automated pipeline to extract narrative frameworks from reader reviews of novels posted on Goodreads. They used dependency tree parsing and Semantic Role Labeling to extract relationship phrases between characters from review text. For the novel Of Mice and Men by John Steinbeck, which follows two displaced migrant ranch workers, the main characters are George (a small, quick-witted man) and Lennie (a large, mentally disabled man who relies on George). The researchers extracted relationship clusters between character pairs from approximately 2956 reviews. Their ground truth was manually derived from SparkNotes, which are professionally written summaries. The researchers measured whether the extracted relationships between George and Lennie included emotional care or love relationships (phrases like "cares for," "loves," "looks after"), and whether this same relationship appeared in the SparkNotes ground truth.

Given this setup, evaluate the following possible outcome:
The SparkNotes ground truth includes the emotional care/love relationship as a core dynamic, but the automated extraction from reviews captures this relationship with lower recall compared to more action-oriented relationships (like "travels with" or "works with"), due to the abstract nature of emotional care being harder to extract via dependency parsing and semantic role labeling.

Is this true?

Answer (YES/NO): NO